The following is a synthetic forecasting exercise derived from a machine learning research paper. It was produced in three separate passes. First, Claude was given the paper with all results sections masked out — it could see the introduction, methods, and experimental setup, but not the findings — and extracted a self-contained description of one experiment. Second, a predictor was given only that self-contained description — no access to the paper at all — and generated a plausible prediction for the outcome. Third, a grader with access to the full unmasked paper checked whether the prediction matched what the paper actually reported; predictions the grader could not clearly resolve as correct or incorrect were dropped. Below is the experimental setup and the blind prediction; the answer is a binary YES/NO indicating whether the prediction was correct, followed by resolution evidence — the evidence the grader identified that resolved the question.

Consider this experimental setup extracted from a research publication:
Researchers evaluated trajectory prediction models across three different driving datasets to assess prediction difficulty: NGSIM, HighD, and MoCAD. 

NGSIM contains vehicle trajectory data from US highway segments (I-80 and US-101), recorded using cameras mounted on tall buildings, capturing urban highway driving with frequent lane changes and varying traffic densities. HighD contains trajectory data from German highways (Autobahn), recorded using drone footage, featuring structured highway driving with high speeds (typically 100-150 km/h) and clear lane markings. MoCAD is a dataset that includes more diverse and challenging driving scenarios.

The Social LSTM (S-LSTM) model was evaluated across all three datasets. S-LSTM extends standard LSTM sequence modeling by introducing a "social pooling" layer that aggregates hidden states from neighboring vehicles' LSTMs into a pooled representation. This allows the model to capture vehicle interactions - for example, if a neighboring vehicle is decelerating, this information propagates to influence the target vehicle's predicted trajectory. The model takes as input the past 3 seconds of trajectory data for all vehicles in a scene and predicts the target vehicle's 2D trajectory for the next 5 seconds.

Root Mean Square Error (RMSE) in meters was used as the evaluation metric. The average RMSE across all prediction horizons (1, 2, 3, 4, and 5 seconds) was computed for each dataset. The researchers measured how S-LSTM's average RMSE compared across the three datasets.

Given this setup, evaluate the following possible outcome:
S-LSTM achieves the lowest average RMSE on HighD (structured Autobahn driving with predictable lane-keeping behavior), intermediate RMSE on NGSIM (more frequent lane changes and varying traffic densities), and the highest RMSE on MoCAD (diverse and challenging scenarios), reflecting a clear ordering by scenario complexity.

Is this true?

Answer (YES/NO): YES